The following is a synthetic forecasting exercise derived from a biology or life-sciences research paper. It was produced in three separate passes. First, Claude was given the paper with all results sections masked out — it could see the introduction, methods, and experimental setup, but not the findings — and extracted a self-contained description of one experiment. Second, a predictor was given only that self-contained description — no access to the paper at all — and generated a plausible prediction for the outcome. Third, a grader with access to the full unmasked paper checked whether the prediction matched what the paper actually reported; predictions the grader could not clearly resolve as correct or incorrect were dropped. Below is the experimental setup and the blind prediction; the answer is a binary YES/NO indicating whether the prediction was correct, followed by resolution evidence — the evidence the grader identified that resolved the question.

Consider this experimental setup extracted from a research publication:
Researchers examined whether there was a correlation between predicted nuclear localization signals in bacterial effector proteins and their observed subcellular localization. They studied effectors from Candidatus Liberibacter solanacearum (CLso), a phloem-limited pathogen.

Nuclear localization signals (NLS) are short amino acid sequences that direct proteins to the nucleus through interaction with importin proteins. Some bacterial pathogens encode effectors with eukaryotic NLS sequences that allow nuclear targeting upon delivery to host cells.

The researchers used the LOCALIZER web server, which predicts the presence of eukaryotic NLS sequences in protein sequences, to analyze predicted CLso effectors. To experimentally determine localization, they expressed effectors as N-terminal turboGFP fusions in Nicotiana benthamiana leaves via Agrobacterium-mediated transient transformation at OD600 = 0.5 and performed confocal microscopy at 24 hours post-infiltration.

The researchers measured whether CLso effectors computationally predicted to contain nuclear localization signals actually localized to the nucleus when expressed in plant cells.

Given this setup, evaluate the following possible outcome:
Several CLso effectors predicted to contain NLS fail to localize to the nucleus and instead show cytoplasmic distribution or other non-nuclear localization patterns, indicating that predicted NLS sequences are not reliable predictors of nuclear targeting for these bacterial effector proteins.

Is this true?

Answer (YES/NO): NO